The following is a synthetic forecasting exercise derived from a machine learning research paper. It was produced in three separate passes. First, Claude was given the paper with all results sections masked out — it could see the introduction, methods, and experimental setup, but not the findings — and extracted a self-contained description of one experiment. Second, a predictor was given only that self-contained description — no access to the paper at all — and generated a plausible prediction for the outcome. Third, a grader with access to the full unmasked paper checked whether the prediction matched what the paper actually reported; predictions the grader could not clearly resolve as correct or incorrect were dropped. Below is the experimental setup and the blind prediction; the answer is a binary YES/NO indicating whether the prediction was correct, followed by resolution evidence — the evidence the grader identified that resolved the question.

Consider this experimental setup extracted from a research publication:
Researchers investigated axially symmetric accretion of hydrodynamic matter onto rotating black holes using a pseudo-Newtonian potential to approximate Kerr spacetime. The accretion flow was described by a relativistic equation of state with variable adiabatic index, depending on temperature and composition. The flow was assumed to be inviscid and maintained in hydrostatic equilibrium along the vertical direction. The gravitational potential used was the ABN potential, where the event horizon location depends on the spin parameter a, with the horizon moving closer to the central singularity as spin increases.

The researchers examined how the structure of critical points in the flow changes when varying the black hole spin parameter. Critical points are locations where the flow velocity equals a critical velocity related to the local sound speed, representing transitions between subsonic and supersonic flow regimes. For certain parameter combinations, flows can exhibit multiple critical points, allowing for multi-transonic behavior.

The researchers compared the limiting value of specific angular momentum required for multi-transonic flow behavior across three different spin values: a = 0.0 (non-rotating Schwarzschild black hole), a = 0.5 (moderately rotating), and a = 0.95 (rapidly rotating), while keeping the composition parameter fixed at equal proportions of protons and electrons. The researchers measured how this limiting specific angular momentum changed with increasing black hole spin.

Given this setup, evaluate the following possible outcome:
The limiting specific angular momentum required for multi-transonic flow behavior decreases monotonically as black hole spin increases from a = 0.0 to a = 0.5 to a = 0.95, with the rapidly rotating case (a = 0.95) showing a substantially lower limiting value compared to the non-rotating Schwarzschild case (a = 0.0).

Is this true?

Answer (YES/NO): YES